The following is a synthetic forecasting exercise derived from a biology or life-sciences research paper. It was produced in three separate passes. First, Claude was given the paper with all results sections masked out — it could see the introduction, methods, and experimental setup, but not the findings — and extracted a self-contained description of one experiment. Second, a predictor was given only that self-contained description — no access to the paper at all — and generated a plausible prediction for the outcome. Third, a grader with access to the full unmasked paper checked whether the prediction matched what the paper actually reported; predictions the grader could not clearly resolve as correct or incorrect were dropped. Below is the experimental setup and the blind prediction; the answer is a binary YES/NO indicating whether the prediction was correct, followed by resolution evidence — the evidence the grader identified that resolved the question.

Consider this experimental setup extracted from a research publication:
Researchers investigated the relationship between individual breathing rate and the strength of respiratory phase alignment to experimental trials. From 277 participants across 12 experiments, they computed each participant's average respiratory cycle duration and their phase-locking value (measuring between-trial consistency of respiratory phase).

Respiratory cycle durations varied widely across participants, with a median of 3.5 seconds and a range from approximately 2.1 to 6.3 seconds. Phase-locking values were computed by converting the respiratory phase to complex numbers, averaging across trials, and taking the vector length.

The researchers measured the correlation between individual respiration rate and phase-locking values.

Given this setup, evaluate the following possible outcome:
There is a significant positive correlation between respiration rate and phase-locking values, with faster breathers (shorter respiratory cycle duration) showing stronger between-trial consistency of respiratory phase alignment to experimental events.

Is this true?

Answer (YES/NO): NO